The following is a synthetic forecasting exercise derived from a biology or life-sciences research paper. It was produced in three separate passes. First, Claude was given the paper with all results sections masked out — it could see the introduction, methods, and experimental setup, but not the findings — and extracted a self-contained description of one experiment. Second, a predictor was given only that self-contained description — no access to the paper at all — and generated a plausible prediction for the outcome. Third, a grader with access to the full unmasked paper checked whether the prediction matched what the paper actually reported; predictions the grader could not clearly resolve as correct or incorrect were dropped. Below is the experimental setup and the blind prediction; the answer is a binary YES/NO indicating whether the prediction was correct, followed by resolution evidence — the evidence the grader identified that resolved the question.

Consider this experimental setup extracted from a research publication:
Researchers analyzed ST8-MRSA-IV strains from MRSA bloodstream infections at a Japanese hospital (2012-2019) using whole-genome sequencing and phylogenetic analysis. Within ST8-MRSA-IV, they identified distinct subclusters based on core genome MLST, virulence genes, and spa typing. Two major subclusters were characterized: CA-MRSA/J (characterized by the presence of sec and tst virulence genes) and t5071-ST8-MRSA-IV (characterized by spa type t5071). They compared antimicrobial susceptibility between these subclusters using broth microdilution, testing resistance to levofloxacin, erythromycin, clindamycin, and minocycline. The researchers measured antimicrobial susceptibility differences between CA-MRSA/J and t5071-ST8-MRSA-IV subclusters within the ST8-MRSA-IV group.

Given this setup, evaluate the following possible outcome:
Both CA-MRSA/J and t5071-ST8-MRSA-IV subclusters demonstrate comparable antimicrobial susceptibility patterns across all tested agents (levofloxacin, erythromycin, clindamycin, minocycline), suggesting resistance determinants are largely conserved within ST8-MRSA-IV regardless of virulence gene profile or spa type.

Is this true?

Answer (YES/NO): NO